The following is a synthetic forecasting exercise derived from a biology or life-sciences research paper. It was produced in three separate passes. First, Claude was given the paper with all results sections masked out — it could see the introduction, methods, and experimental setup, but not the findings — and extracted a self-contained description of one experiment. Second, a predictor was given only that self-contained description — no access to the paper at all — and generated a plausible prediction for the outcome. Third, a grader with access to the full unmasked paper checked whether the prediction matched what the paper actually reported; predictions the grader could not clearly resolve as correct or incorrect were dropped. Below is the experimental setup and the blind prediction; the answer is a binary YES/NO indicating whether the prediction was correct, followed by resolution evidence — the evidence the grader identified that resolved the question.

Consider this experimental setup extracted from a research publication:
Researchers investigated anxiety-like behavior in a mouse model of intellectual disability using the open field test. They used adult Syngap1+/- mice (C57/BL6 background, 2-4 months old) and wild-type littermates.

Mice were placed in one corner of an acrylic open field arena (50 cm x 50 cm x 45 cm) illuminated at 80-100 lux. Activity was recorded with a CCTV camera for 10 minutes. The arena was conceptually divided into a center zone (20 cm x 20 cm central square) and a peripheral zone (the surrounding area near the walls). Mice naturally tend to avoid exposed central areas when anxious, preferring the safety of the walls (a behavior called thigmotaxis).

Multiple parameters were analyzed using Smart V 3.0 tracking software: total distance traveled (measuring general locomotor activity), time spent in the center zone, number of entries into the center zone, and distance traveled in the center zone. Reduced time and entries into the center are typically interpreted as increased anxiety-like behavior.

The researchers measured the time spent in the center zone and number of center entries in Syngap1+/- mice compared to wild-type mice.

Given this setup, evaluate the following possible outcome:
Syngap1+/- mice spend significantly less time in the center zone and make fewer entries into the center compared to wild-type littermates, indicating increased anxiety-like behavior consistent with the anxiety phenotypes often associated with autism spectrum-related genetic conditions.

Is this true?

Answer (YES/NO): NO